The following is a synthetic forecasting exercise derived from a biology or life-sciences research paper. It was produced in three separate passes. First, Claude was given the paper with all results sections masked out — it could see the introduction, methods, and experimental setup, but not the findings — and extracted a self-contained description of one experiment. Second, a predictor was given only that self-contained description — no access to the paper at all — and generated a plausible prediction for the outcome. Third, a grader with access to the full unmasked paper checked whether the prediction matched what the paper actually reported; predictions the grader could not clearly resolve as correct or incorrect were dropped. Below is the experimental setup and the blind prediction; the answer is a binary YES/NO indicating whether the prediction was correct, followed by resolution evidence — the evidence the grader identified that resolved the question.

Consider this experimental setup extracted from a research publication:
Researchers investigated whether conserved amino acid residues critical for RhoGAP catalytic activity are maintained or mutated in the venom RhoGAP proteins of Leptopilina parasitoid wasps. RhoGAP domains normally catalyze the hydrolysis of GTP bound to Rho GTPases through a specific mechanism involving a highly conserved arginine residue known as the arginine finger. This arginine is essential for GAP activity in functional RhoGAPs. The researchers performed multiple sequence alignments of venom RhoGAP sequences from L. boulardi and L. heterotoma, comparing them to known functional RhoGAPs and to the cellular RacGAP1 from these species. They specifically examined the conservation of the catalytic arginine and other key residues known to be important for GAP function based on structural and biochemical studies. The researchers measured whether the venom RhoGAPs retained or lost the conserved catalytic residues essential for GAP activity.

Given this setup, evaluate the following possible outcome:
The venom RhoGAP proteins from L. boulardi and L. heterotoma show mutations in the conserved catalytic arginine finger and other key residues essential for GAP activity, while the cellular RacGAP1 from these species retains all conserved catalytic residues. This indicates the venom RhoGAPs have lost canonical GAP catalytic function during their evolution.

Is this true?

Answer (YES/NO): NO